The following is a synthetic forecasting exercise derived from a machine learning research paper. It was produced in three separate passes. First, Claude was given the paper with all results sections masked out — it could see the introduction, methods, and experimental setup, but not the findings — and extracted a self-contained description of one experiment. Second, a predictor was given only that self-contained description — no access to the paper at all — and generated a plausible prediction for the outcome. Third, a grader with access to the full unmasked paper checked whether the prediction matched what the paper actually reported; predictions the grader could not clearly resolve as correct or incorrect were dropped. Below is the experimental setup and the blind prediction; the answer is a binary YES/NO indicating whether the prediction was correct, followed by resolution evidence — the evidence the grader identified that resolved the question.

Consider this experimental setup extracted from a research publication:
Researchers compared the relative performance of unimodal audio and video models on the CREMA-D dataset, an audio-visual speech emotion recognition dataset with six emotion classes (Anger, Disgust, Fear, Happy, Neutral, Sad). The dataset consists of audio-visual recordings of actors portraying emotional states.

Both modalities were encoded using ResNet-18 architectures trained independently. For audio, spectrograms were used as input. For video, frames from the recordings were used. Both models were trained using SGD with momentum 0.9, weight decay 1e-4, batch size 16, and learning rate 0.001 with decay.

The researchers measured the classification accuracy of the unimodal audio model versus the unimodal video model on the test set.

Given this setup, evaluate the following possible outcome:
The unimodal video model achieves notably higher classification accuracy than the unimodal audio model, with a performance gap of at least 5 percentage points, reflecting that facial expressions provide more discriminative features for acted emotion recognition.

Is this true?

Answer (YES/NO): YES